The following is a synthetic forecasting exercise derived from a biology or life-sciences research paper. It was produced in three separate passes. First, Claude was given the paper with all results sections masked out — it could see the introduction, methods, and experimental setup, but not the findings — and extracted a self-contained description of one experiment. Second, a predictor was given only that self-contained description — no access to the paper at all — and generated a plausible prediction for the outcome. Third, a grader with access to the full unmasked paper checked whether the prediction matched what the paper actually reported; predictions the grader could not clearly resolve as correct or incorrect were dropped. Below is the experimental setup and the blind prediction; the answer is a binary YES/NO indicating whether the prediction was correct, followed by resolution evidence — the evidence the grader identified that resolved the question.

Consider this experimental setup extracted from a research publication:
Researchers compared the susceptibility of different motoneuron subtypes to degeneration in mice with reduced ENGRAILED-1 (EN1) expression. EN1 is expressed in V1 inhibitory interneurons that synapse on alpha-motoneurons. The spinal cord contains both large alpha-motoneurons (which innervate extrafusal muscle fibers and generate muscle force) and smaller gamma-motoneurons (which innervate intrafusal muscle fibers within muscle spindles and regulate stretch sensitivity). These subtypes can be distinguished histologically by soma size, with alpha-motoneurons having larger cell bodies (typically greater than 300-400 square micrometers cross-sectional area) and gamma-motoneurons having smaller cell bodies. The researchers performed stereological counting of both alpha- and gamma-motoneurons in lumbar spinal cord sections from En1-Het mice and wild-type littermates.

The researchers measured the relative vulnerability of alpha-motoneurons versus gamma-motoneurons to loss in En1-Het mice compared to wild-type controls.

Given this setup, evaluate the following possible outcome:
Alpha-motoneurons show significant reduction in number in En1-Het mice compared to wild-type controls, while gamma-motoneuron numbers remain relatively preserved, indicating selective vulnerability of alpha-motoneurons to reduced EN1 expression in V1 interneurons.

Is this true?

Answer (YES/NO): YES